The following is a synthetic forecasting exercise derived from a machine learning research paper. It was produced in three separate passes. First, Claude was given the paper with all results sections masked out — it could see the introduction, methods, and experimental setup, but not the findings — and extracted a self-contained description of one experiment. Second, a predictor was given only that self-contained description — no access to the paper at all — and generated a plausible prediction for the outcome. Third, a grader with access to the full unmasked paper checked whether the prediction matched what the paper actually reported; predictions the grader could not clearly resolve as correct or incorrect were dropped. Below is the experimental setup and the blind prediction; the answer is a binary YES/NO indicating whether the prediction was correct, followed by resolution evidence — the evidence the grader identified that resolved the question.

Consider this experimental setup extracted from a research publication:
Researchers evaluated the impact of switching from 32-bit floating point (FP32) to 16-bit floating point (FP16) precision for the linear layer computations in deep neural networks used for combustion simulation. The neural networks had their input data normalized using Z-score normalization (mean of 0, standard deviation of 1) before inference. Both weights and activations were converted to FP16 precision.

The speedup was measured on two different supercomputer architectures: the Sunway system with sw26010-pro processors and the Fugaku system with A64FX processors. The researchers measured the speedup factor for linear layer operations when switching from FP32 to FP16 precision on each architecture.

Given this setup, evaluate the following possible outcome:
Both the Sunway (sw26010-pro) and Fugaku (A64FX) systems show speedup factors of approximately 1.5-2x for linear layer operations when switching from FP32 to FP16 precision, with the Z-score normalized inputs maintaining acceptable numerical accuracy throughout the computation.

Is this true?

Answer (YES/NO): NO